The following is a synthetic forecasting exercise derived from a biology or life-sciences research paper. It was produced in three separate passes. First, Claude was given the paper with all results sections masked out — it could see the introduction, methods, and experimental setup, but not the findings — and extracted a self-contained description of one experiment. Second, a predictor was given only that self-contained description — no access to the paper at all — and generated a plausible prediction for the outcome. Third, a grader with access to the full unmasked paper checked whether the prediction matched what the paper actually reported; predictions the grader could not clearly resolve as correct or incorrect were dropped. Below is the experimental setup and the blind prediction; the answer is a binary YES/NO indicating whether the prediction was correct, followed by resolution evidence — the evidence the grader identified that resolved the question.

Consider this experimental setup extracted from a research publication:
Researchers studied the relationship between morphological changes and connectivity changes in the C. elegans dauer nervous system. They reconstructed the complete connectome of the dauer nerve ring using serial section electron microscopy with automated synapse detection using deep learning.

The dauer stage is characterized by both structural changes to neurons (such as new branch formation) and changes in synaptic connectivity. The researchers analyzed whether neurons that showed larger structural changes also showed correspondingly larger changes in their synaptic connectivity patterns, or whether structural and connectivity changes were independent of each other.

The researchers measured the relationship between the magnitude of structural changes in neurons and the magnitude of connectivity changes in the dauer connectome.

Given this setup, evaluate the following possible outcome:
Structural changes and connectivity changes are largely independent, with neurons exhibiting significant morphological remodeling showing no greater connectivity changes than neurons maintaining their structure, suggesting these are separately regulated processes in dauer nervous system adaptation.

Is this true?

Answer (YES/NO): NO